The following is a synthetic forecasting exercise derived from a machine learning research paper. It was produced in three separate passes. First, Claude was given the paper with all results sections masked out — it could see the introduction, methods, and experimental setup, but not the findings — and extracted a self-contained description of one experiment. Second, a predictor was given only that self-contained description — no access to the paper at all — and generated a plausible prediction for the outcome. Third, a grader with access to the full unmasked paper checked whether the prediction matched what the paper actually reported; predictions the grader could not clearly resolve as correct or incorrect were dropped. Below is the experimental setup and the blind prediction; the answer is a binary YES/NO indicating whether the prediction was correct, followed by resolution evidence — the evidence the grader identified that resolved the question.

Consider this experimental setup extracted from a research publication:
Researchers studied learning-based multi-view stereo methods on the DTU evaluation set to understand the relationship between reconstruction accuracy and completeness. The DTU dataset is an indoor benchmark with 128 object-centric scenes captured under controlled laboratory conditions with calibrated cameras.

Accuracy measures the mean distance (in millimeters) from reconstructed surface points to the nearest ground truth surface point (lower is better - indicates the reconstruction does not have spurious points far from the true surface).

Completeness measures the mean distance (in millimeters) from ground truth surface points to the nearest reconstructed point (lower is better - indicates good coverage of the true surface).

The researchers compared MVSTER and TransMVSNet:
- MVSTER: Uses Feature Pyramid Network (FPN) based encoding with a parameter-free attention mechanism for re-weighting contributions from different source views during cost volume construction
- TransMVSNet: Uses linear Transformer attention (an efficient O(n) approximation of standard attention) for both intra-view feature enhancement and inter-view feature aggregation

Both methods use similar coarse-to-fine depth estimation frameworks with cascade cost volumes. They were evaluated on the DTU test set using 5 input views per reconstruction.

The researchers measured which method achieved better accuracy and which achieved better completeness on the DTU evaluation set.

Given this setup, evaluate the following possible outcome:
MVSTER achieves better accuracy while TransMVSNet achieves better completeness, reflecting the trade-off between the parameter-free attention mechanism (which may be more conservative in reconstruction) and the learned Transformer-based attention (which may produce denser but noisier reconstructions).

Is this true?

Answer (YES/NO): NO